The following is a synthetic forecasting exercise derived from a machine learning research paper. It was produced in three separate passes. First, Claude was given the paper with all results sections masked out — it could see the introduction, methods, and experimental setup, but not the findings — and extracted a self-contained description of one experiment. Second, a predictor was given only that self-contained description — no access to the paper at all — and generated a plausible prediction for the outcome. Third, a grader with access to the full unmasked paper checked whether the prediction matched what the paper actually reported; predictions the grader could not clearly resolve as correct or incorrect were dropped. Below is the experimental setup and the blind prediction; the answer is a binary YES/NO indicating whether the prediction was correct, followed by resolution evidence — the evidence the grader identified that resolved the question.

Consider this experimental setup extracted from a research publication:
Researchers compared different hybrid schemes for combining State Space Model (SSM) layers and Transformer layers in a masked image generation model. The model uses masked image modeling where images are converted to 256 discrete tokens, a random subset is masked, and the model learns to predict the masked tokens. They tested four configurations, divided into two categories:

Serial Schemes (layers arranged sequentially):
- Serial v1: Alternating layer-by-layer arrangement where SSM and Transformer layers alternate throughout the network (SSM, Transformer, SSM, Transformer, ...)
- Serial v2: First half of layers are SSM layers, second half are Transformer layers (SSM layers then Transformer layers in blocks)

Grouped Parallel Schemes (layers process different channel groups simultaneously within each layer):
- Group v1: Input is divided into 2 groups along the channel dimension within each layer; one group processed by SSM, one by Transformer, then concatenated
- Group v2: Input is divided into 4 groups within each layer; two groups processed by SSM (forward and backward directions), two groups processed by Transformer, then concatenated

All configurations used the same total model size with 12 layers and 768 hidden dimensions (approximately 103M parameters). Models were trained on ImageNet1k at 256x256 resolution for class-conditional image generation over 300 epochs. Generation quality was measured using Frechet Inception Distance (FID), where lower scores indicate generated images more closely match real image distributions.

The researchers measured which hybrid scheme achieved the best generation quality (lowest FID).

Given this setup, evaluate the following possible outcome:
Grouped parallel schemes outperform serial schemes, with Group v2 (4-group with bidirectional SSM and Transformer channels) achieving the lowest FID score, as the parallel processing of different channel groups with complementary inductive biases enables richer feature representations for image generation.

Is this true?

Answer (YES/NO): NO